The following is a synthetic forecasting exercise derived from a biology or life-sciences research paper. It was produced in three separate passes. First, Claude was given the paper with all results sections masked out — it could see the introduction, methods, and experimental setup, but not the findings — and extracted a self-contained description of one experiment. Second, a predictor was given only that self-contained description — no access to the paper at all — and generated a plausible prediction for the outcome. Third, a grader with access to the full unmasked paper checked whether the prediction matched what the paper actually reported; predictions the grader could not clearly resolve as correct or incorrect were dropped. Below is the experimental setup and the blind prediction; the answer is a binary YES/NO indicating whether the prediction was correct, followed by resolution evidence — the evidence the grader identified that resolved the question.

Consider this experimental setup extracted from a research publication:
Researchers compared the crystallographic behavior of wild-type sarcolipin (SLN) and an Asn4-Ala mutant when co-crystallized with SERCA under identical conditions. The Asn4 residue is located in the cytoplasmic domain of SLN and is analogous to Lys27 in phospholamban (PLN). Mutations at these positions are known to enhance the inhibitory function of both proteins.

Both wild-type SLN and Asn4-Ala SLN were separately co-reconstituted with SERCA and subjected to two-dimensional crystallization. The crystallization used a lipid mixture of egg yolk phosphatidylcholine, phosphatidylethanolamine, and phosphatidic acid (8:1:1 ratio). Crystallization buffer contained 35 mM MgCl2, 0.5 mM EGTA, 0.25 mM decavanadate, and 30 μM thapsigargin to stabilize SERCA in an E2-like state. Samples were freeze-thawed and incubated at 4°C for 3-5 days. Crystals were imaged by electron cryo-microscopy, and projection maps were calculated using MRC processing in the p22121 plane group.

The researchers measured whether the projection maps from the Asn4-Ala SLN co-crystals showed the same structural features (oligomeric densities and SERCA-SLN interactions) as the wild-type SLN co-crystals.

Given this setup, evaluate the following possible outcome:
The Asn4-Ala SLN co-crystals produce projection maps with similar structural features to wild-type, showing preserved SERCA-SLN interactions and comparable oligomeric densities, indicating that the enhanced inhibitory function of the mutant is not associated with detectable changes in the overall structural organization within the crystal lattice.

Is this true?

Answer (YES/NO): NO